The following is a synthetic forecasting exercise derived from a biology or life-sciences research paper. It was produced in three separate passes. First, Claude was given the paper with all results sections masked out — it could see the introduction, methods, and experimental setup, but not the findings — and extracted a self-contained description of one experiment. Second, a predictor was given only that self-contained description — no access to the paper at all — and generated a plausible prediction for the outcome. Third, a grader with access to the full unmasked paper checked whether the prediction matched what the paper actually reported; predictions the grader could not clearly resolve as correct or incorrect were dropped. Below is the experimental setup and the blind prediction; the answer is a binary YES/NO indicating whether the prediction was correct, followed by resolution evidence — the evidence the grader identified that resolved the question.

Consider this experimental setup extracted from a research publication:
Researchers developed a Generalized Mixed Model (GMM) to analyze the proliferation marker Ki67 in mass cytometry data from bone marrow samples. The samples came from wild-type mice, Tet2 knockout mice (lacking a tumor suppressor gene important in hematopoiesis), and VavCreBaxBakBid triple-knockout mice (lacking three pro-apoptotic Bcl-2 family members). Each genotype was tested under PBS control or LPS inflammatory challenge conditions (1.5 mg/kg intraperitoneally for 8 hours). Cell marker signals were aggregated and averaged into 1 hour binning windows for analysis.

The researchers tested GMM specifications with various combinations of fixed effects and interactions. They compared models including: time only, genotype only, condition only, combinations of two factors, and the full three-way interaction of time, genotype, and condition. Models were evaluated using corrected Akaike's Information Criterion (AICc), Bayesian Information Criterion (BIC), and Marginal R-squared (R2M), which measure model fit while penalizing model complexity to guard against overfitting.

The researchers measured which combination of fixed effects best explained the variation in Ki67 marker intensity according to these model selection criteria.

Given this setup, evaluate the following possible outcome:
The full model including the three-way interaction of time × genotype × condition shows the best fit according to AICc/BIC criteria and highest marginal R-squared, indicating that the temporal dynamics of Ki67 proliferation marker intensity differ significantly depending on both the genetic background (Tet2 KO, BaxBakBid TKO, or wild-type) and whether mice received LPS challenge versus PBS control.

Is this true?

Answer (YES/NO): NO